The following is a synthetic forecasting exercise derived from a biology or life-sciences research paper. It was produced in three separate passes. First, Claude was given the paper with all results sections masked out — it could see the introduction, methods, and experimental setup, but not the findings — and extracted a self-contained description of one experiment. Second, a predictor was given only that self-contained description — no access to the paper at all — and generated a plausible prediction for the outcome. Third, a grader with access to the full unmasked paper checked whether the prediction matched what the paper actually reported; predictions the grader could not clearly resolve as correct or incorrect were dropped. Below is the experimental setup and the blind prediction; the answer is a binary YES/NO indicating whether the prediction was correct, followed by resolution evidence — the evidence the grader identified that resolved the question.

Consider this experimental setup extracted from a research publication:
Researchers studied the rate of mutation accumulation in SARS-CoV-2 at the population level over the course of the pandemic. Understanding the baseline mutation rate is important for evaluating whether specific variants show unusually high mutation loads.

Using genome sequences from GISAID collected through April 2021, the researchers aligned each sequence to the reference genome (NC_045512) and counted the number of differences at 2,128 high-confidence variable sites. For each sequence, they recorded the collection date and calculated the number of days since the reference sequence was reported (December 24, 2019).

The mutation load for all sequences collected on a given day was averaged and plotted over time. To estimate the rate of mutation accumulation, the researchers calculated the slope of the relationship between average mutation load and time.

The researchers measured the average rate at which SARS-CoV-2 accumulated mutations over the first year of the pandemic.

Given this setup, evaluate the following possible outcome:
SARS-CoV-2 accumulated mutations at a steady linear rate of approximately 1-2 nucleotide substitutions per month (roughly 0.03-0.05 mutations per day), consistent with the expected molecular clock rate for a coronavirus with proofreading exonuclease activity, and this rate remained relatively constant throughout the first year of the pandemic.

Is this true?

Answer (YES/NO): NO